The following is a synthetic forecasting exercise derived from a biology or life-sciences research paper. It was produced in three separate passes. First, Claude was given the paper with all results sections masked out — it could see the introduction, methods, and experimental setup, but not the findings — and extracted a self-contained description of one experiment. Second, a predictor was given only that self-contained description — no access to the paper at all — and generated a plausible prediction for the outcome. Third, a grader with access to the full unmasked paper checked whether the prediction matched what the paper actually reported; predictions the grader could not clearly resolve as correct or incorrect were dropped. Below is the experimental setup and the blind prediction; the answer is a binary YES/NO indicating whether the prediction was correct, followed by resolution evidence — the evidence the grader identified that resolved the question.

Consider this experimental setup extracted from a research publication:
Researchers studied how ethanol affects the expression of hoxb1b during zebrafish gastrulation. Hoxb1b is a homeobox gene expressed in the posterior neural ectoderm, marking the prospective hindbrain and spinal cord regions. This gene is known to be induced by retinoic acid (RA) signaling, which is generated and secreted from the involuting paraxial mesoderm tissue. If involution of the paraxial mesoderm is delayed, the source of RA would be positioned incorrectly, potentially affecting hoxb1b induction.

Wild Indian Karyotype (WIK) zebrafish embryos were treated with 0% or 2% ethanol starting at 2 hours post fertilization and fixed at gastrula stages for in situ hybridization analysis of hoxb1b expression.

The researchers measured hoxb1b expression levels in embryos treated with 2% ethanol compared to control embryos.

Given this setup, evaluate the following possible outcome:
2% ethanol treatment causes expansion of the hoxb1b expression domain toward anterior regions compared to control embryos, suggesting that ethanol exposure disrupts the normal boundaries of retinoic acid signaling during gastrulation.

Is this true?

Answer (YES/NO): NO